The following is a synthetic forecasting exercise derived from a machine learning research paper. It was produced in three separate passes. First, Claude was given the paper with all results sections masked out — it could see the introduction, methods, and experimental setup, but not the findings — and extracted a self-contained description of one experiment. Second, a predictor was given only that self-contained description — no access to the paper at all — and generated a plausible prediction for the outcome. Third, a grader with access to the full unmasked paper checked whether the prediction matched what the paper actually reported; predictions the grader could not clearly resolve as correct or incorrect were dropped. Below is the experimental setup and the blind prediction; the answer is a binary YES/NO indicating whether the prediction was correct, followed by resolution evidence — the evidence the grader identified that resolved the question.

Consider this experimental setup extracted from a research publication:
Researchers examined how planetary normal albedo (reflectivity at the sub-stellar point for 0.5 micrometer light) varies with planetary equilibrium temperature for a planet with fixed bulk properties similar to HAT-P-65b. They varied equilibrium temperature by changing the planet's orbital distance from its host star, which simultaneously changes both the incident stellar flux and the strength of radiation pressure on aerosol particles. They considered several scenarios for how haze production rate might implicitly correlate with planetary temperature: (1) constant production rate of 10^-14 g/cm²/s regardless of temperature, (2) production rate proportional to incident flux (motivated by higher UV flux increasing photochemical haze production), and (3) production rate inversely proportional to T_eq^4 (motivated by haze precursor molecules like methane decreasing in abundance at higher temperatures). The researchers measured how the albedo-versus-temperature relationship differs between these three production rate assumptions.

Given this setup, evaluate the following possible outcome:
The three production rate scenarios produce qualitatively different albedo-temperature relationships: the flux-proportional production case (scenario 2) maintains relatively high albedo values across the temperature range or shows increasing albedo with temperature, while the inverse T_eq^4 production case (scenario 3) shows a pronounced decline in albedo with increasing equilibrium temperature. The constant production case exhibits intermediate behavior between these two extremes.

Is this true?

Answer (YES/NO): NO